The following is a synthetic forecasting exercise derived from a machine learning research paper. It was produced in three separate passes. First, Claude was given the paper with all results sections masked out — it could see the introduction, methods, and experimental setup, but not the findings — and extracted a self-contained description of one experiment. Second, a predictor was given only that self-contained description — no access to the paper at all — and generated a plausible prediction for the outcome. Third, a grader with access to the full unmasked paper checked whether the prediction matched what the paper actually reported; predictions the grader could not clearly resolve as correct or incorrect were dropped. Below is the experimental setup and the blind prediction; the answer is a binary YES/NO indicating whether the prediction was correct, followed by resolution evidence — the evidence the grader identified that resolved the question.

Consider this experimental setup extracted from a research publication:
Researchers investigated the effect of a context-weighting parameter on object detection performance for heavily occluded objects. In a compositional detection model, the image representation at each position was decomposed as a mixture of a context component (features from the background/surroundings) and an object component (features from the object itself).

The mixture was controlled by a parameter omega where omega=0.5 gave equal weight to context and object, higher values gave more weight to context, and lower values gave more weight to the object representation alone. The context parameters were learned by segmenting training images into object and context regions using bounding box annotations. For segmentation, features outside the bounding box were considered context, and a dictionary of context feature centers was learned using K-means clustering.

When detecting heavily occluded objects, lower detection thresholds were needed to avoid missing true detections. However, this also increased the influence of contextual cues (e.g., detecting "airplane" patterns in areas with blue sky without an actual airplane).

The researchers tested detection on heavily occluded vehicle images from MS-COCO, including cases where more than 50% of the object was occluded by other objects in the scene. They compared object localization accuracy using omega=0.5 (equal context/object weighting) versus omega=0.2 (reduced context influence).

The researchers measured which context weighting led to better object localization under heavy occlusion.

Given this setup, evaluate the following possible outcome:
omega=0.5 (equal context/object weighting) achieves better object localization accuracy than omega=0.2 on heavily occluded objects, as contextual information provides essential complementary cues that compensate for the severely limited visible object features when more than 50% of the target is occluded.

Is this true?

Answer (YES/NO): NO